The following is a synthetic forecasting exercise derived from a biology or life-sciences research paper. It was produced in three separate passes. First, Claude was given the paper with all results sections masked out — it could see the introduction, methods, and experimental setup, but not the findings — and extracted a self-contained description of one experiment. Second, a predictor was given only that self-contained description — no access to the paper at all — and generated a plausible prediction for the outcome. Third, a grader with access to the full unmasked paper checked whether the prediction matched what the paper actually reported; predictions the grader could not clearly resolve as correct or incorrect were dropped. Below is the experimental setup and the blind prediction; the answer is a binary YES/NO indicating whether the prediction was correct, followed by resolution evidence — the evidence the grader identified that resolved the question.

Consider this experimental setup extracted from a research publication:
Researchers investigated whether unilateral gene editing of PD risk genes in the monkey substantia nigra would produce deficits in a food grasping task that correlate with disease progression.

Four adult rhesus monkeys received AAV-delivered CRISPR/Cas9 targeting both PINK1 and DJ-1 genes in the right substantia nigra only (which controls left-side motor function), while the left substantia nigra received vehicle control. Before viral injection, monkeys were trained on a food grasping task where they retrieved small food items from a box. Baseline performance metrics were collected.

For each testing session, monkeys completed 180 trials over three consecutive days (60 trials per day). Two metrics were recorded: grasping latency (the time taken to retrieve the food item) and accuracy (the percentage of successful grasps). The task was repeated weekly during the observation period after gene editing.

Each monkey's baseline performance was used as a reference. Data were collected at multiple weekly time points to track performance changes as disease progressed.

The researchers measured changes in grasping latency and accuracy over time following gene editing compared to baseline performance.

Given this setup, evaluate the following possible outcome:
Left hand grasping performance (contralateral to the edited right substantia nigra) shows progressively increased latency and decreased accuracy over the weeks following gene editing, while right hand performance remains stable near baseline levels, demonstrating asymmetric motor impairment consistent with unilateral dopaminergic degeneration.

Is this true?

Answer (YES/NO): NO